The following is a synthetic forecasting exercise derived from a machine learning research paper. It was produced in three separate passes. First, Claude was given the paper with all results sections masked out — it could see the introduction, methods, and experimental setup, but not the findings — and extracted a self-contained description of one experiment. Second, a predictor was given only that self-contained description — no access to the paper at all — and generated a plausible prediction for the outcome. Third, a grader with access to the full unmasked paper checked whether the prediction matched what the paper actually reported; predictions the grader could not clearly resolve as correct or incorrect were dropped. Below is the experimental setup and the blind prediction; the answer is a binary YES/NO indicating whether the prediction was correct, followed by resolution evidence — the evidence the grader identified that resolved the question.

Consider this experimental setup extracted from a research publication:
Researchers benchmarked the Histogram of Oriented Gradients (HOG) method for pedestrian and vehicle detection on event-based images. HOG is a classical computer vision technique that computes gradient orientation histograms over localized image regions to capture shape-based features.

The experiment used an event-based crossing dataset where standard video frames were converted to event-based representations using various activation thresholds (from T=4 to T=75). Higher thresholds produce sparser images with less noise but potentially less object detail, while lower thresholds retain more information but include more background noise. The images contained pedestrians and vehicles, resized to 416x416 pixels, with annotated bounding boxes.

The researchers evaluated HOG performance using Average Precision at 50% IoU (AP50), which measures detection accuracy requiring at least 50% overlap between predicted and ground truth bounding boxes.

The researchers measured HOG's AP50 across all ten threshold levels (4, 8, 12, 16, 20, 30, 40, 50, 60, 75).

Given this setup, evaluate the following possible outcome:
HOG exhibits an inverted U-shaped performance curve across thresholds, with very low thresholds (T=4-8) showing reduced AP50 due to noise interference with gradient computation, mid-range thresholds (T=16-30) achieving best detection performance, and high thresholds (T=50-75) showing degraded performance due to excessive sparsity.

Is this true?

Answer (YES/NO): NO